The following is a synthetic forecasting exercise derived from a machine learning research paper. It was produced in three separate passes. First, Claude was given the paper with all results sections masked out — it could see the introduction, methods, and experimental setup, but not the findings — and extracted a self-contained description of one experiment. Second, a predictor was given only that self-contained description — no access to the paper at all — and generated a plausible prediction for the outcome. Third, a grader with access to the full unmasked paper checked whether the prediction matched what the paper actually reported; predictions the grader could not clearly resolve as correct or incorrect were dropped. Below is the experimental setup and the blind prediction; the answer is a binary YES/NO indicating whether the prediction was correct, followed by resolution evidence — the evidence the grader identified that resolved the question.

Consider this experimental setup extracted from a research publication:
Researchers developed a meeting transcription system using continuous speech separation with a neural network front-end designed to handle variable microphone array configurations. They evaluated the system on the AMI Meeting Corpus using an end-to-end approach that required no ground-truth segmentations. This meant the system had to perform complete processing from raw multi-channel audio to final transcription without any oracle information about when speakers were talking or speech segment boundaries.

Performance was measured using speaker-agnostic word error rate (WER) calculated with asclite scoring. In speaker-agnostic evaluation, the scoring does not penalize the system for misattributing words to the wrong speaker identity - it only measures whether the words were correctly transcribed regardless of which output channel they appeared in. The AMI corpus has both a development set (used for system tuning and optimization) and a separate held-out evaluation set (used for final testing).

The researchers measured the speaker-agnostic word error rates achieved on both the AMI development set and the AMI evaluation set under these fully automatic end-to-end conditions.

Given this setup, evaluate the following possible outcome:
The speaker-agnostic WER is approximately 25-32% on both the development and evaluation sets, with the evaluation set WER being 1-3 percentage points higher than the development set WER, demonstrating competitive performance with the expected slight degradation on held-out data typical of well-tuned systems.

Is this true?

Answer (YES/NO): NO